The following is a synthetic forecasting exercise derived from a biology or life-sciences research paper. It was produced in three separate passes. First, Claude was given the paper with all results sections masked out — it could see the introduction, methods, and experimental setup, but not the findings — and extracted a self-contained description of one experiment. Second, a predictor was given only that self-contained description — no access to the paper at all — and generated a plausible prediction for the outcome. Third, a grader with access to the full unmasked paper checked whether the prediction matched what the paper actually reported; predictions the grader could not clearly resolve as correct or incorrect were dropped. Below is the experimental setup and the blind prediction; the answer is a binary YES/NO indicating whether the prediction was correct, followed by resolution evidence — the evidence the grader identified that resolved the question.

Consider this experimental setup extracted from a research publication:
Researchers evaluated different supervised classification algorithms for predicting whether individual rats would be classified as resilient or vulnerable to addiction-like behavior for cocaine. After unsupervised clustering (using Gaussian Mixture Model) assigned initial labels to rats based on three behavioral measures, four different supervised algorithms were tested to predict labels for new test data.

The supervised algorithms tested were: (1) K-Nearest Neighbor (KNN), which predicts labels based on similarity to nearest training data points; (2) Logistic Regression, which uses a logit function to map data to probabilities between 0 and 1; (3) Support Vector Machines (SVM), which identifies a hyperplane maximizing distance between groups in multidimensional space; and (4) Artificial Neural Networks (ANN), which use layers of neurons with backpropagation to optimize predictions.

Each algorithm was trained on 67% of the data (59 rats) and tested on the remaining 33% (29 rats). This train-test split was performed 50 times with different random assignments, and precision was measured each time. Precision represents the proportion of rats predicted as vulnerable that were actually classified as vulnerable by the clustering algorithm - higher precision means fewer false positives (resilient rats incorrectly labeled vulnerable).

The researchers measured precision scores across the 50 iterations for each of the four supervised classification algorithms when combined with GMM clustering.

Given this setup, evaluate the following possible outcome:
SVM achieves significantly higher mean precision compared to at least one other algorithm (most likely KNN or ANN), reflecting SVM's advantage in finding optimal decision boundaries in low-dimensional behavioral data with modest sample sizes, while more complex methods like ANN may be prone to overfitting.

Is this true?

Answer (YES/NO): NO